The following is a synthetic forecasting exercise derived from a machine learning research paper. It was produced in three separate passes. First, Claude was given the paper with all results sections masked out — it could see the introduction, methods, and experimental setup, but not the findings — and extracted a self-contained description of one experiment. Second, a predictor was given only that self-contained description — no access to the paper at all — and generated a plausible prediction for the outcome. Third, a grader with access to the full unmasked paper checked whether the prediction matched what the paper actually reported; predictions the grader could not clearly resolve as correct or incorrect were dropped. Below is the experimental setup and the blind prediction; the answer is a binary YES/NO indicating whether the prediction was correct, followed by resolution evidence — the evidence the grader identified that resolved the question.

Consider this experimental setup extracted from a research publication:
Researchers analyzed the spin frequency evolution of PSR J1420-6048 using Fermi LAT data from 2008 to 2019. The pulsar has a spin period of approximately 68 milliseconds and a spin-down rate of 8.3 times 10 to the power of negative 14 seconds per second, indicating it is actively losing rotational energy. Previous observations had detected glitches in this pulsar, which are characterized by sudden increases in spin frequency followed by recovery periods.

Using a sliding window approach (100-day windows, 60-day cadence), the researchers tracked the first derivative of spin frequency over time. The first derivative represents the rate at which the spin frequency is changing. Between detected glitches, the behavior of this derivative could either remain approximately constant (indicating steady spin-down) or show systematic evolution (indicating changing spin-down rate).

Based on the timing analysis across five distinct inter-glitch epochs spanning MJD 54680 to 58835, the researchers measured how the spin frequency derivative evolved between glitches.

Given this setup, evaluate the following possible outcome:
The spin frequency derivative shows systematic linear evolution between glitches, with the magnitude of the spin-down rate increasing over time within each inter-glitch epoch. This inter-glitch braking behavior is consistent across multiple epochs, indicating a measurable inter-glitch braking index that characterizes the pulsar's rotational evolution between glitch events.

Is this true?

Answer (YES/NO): NO